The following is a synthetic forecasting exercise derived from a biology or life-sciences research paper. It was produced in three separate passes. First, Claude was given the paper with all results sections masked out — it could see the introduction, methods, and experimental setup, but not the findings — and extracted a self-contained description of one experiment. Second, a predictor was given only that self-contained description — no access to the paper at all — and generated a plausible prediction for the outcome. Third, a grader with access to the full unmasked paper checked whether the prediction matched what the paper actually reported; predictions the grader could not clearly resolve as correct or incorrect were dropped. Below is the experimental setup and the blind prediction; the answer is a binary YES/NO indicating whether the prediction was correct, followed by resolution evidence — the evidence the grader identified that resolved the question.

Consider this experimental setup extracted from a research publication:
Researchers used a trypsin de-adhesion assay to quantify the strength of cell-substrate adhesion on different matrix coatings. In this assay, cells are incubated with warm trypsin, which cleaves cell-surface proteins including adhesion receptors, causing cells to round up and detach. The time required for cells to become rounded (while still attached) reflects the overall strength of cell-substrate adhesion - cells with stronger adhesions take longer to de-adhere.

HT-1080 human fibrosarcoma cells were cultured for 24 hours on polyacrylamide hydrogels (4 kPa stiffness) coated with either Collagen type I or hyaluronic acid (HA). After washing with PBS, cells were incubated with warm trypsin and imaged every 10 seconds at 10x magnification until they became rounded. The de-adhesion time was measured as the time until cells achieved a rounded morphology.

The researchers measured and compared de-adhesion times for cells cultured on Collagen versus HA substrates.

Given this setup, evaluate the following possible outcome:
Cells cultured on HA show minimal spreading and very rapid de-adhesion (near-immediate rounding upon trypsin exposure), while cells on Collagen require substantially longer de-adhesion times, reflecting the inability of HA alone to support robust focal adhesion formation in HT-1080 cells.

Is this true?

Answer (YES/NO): NO